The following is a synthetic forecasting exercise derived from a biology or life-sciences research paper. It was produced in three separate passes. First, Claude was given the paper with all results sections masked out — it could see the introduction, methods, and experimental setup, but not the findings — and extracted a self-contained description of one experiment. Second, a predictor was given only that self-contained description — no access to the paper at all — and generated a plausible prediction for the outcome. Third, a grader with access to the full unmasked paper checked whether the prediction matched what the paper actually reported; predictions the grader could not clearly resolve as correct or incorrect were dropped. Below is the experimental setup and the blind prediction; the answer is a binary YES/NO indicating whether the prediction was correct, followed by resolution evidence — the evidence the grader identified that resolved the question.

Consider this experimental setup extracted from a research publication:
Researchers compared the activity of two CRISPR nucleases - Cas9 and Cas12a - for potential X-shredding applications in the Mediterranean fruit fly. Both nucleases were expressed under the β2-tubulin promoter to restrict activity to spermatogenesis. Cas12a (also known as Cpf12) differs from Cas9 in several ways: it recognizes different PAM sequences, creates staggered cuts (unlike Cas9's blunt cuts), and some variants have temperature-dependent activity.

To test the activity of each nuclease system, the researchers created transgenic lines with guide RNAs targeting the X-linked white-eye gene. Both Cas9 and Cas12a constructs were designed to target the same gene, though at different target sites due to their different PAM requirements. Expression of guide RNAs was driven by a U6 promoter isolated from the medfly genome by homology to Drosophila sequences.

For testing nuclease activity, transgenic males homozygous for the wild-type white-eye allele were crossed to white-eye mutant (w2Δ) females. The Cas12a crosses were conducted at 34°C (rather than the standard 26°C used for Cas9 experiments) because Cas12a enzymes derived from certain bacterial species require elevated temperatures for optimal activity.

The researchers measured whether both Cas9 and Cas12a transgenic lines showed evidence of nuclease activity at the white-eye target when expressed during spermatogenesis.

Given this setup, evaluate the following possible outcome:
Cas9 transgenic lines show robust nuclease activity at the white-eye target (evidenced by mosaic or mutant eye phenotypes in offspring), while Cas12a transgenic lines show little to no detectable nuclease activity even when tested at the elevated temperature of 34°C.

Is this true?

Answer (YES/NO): NO